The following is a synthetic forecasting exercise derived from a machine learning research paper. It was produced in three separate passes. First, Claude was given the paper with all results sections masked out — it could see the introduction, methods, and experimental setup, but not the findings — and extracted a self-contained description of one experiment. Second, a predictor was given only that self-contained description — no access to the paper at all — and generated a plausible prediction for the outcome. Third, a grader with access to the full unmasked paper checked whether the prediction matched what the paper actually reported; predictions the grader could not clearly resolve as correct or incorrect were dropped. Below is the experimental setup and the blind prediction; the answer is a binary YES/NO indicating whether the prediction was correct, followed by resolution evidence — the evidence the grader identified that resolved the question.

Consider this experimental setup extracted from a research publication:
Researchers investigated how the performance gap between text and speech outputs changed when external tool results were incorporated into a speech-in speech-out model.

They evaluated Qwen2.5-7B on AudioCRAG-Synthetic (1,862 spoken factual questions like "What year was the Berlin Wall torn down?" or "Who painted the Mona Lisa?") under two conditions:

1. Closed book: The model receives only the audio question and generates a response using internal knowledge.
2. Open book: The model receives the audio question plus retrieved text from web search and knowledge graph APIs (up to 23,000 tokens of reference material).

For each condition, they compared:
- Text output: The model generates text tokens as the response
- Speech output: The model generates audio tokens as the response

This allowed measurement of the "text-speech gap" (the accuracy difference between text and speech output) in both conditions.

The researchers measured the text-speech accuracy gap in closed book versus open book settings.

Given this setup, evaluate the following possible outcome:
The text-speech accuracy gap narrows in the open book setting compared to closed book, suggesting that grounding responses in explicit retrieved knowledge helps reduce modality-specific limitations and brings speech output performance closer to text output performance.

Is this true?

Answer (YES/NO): NO